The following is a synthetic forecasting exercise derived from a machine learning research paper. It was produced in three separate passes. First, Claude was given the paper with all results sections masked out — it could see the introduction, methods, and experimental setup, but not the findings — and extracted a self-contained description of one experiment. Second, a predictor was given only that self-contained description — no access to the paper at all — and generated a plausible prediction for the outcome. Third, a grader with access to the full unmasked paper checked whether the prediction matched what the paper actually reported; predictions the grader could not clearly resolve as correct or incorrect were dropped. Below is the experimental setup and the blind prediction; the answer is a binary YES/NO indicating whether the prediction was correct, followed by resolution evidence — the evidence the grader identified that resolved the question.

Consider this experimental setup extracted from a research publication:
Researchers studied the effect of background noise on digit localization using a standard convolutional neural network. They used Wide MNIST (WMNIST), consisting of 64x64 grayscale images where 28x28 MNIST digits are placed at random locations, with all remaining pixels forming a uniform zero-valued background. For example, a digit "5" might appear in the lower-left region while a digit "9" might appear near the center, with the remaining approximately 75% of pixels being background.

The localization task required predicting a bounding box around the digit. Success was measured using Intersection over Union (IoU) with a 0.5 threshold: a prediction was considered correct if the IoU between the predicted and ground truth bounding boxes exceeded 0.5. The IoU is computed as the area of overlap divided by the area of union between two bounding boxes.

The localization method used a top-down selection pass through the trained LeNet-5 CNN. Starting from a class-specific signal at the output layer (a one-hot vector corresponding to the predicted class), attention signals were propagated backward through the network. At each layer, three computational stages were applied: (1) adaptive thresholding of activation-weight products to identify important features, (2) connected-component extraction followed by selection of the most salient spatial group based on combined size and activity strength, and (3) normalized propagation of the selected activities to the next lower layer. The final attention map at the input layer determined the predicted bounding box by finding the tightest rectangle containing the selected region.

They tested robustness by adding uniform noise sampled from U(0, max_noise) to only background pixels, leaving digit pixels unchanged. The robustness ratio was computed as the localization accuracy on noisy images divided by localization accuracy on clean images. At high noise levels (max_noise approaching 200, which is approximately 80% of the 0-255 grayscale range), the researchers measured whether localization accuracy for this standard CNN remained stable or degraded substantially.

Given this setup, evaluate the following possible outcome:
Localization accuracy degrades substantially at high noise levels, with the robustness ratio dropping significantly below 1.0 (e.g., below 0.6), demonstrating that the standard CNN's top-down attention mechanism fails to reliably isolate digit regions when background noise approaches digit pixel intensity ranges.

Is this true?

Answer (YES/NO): YES